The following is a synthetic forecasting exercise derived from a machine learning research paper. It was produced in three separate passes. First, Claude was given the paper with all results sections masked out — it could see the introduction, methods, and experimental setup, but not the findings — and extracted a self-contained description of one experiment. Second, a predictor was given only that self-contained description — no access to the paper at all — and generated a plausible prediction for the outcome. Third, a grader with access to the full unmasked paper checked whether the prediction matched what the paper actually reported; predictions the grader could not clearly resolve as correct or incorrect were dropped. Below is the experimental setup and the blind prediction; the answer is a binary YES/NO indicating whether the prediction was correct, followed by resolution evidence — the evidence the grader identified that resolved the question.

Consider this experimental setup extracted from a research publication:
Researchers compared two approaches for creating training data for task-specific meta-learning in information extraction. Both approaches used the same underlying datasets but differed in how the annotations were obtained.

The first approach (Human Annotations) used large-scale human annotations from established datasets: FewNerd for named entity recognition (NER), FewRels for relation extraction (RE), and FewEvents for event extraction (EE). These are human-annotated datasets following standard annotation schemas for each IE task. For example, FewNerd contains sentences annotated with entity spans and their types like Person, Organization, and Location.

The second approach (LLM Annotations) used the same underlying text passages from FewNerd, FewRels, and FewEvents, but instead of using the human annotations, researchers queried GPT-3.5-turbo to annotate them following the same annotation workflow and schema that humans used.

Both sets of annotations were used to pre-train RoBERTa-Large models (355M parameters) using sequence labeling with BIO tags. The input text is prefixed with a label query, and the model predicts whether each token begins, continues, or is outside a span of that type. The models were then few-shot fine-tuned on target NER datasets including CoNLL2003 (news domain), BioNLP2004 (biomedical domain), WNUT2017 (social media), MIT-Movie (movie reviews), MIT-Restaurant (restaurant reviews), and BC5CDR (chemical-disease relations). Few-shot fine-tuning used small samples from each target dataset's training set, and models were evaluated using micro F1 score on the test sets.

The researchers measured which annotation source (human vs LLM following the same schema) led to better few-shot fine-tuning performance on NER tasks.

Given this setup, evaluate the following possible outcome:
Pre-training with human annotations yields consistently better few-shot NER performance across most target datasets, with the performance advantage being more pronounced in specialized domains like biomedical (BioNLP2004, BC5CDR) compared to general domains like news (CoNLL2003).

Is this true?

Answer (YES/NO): NO